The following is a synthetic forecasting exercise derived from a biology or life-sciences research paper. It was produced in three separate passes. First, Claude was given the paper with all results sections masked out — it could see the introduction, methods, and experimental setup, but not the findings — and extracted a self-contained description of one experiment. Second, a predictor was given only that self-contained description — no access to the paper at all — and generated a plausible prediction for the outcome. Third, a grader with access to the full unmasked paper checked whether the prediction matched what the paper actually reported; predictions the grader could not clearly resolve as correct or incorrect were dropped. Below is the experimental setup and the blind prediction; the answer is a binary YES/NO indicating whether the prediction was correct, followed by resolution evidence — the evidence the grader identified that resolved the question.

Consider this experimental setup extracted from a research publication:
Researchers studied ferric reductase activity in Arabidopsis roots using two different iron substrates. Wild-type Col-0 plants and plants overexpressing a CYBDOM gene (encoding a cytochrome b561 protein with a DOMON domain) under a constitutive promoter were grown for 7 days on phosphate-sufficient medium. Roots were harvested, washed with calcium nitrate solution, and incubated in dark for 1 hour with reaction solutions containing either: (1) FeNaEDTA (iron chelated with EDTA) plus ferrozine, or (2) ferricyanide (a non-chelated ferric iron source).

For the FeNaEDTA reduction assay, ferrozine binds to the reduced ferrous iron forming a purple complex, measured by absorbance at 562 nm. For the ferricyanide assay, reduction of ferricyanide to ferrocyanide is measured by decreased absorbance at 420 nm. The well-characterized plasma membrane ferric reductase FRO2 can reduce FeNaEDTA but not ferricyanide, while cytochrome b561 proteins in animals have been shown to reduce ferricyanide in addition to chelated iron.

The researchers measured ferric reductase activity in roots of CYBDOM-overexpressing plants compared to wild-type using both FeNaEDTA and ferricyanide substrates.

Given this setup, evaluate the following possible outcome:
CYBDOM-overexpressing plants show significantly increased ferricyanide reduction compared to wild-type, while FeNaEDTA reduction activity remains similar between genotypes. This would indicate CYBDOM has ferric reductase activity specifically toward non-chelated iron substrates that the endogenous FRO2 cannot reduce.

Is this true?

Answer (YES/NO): NO